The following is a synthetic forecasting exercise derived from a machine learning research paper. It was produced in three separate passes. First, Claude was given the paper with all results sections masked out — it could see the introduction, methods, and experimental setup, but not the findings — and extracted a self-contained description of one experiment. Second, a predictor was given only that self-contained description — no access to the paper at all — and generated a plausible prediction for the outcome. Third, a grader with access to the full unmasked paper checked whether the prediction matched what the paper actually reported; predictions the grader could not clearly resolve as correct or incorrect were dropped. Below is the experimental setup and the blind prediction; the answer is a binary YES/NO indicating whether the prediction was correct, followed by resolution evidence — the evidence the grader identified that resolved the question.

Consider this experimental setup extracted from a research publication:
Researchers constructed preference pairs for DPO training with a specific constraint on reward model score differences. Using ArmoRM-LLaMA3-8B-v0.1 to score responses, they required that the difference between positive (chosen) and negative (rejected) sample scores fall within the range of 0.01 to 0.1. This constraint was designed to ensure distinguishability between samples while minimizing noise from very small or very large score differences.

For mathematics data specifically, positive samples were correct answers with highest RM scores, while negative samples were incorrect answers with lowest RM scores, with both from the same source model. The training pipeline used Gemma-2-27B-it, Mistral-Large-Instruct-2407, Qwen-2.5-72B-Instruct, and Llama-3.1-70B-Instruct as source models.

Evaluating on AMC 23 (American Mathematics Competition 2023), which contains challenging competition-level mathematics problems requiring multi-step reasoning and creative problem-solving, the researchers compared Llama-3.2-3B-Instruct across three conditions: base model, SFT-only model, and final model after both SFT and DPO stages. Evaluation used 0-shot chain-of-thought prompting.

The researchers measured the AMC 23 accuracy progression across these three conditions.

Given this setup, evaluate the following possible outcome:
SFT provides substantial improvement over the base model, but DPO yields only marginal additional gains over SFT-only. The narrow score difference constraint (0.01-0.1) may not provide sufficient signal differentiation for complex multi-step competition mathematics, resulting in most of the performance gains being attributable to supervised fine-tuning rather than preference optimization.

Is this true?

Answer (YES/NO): NO